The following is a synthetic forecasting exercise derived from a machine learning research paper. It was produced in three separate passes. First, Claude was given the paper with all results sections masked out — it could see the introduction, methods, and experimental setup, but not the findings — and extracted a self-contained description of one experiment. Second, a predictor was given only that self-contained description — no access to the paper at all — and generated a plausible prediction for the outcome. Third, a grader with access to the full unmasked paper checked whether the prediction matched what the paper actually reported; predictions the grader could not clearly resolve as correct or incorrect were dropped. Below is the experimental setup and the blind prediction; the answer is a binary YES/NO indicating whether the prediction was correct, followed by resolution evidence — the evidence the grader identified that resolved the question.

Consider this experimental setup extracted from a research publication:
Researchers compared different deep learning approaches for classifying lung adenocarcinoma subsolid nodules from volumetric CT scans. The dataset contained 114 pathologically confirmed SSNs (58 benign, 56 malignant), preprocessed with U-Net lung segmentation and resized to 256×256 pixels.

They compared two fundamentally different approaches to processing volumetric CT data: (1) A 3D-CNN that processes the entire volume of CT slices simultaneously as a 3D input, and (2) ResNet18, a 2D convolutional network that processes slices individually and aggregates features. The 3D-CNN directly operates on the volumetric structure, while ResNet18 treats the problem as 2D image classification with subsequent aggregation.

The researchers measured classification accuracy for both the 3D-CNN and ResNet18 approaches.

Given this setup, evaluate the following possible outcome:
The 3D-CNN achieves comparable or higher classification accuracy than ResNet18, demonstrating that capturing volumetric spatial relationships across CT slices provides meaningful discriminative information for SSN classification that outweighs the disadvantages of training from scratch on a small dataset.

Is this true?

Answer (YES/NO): NO